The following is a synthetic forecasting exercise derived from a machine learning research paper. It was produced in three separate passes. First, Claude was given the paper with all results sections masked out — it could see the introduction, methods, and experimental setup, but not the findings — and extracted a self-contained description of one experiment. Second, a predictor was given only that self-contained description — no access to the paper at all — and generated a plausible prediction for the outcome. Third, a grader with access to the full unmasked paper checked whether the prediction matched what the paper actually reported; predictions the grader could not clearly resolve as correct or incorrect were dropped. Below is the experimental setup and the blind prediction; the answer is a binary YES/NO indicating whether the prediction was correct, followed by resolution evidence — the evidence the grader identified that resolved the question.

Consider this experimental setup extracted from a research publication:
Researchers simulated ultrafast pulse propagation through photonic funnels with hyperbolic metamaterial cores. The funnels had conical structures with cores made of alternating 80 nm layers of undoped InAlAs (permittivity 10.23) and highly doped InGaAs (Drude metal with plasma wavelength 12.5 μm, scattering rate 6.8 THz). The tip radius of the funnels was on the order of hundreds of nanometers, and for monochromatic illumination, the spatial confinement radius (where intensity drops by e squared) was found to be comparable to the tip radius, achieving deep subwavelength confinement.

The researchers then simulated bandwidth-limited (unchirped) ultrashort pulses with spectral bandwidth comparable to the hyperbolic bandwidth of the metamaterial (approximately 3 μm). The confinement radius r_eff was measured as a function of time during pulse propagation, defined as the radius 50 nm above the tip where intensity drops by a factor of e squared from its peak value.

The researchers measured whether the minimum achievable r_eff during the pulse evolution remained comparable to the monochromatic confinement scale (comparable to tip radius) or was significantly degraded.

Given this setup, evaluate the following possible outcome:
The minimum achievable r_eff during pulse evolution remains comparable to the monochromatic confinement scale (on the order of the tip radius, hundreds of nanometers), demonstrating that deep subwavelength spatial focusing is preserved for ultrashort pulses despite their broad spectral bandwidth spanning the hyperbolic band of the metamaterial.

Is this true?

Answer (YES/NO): YES